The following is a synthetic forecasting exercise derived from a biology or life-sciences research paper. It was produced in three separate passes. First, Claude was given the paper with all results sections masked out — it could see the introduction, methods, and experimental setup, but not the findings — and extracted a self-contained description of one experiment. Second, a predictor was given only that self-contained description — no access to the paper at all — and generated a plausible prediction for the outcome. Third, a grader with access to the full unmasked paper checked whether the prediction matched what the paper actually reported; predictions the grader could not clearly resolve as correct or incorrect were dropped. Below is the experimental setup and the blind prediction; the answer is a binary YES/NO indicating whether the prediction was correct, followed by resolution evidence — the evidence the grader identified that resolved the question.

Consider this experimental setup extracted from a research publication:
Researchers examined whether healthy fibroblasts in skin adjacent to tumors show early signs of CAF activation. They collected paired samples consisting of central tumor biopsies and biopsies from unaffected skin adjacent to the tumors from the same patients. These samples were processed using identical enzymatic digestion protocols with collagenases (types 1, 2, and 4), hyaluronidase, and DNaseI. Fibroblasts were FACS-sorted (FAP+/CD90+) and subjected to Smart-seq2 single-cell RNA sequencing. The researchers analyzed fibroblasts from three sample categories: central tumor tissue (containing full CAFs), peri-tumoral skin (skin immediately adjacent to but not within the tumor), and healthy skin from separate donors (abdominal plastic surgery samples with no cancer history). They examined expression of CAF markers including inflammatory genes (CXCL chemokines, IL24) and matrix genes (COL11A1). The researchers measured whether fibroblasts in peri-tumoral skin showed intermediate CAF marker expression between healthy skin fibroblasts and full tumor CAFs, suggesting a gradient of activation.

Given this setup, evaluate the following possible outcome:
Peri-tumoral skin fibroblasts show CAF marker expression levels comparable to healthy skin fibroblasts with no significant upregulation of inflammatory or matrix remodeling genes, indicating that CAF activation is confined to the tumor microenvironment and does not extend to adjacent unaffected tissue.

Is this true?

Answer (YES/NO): NO